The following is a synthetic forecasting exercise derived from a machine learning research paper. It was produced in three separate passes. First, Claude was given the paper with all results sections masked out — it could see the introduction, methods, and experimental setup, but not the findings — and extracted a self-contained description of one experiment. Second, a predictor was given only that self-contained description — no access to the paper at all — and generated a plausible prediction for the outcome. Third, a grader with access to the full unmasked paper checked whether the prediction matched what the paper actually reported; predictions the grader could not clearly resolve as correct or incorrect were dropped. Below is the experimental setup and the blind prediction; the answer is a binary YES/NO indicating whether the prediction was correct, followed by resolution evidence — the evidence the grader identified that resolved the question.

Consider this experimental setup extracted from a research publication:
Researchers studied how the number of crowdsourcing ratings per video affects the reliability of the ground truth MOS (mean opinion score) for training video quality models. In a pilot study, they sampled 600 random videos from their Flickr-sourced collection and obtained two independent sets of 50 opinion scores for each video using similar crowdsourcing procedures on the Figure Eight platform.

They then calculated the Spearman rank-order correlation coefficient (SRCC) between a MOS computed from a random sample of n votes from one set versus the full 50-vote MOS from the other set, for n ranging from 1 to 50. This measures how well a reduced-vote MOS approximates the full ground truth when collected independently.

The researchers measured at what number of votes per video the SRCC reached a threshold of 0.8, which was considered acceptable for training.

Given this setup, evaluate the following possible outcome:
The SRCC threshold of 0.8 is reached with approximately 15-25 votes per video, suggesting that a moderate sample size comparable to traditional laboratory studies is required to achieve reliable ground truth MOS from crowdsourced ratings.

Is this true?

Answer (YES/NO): NO